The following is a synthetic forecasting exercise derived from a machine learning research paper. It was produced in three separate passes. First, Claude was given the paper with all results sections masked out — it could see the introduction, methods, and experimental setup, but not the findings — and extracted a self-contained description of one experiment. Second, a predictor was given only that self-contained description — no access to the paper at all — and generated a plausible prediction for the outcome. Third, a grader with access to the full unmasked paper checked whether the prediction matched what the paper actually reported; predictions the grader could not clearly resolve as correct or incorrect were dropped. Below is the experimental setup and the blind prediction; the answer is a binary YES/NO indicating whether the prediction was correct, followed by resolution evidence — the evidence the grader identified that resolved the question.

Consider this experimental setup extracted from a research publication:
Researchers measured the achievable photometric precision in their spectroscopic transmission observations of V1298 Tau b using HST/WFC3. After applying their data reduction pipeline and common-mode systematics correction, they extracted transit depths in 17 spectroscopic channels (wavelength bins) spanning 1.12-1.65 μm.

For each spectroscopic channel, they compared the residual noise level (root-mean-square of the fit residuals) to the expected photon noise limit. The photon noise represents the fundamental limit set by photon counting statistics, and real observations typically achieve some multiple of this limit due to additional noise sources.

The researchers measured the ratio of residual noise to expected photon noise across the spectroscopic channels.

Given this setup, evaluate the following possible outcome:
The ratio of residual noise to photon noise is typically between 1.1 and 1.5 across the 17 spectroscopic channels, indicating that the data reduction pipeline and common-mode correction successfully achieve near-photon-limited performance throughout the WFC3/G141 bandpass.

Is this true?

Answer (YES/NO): NO